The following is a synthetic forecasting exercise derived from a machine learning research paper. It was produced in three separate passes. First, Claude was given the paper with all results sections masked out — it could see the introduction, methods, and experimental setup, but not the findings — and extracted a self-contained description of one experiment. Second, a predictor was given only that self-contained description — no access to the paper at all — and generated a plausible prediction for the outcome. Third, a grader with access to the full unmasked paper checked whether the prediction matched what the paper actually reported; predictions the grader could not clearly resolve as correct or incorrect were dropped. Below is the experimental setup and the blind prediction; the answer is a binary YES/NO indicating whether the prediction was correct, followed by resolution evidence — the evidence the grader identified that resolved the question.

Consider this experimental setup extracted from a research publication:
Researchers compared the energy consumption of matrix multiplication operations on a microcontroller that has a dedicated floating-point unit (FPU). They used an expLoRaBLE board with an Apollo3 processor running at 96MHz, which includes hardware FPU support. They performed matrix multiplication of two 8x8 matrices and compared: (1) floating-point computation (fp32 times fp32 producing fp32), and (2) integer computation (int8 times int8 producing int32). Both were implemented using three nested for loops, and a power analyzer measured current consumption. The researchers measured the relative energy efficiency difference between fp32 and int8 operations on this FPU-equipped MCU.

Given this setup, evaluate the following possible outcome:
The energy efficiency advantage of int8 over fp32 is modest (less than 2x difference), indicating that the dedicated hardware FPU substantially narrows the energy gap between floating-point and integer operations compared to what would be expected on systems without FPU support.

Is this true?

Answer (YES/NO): YES